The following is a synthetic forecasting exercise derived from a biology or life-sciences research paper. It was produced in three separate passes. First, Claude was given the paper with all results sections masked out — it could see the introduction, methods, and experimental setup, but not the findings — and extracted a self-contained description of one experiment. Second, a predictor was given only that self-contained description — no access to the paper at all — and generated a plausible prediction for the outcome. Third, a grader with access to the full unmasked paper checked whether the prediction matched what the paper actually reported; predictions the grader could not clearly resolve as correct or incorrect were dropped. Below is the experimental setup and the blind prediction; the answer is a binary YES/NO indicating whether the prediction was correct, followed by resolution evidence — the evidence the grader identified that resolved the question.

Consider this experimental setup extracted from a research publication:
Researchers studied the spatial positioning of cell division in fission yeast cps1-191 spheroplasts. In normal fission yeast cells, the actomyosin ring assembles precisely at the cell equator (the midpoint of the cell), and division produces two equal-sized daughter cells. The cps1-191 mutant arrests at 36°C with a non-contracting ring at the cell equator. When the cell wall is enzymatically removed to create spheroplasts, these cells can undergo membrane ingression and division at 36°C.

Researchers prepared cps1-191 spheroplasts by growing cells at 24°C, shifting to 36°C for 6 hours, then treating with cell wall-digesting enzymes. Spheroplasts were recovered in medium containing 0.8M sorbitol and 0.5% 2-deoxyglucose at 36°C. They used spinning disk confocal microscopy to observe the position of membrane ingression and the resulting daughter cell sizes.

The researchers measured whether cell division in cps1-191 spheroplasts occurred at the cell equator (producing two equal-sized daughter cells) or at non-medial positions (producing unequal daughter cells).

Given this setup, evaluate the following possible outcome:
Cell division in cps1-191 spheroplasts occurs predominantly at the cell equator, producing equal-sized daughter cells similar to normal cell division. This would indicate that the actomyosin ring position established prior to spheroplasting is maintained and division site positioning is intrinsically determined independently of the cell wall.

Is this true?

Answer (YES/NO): NO